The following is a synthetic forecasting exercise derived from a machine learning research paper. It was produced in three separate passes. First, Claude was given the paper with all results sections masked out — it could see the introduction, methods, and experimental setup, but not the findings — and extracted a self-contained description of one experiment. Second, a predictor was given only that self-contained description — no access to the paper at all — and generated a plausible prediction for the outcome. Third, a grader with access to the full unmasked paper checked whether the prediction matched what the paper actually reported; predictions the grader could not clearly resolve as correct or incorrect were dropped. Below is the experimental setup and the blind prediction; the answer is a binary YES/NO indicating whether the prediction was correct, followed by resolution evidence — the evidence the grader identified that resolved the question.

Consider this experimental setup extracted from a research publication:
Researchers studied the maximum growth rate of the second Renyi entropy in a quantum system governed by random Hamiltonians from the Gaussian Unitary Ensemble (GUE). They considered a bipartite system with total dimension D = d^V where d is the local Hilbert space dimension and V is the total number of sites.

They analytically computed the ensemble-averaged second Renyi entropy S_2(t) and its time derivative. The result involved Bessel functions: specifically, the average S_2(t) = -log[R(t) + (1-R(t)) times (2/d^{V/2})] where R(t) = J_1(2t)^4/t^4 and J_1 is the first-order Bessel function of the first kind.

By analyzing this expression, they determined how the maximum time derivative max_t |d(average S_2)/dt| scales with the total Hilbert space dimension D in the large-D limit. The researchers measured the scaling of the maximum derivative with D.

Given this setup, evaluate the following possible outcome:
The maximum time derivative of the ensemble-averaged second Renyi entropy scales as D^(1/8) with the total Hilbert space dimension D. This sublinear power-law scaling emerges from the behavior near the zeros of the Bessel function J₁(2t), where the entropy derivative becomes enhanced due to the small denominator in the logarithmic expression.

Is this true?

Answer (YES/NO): YES